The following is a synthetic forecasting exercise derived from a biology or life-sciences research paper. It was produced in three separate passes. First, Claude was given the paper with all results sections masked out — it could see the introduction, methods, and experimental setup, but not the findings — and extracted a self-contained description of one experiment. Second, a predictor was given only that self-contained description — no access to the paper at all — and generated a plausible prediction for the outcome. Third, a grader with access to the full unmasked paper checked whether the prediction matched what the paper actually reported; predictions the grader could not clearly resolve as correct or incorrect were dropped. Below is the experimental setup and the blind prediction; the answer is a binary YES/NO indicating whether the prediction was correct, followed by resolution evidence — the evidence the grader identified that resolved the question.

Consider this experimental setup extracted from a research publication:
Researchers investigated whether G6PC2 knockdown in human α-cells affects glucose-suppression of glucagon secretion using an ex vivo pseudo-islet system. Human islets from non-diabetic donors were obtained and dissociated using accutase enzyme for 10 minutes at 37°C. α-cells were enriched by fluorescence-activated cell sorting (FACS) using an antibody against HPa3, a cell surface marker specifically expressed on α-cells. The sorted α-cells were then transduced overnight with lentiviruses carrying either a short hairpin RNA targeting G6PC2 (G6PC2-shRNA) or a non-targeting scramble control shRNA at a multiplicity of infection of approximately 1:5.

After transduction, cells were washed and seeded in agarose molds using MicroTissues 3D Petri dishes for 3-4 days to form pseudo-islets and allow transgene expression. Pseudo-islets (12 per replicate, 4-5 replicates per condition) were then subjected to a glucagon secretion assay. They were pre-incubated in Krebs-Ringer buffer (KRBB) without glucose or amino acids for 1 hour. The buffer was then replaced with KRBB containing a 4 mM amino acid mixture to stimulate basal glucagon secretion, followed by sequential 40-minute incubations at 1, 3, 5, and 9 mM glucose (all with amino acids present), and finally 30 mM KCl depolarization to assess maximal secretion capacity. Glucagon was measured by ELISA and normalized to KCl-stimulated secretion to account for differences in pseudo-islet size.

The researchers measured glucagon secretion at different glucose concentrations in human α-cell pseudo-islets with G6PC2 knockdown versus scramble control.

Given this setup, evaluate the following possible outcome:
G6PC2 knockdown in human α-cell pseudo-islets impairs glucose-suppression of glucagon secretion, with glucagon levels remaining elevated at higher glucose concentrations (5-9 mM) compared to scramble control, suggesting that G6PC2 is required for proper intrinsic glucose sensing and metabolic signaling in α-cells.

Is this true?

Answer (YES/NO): NO